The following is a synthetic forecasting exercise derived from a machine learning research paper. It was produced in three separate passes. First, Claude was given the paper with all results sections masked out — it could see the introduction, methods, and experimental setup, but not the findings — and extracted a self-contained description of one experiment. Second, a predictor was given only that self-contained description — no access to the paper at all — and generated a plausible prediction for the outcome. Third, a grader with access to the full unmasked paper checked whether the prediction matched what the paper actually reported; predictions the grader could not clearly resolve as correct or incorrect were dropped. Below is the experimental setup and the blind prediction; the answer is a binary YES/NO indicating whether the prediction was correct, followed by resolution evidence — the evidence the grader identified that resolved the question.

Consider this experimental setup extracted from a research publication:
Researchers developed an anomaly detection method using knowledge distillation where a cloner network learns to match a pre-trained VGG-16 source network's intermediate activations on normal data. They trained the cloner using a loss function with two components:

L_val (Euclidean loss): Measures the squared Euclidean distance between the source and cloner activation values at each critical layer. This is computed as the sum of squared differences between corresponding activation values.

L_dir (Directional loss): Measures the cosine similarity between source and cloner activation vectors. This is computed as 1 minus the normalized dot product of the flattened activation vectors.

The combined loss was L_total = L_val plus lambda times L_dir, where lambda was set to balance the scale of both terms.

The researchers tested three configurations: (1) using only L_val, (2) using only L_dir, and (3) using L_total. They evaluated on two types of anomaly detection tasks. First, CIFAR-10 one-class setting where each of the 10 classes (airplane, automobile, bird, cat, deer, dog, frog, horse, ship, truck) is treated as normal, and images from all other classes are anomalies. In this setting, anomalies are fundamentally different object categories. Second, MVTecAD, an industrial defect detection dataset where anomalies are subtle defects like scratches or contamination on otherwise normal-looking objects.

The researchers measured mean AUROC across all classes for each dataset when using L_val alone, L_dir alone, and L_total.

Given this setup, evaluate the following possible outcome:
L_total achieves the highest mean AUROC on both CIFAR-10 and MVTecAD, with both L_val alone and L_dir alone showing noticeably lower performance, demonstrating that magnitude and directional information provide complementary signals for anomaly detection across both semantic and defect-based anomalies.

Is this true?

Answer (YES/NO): NO